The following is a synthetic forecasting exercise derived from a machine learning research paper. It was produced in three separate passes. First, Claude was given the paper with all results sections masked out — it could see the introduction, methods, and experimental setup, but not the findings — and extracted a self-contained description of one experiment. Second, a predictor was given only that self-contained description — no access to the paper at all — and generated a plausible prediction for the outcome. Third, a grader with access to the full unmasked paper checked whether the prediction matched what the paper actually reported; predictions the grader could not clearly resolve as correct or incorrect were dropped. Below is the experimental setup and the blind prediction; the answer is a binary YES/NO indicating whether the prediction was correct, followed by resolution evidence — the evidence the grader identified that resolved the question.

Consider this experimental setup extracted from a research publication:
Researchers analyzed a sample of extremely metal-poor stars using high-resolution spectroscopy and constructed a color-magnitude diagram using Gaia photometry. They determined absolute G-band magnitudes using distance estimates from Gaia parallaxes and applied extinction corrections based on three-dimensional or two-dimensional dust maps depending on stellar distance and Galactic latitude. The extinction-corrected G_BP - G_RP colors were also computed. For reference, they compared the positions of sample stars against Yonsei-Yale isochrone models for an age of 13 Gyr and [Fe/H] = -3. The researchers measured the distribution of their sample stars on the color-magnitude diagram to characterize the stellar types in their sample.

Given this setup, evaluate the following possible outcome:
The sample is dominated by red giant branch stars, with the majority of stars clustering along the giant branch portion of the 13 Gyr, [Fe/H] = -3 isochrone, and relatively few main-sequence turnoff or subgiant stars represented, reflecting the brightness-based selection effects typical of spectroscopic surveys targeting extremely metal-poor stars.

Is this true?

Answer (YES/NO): YES